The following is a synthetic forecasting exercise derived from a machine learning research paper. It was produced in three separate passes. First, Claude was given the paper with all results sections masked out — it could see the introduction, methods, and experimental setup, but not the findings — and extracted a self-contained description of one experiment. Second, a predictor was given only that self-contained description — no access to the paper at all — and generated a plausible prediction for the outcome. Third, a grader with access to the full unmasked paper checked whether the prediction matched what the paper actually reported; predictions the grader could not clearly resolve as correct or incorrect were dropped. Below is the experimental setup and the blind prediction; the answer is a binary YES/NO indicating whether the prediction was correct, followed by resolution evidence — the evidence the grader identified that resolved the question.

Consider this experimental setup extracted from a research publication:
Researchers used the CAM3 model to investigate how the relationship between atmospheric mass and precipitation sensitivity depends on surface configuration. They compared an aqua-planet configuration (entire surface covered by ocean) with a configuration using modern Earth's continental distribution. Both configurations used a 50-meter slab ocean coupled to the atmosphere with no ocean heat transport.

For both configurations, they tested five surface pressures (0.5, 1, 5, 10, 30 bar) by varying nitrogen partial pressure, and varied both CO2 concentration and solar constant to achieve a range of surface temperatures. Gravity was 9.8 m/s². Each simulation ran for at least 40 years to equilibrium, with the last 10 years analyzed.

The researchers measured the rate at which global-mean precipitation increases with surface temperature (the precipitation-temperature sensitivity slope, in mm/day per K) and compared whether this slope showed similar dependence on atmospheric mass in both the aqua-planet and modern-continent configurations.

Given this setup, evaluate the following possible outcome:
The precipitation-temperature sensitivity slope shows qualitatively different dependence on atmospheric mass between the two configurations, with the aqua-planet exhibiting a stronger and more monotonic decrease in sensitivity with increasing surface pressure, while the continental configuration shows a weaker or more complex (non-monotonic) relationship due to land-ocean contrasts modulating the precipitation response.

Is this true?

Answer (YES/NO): NO